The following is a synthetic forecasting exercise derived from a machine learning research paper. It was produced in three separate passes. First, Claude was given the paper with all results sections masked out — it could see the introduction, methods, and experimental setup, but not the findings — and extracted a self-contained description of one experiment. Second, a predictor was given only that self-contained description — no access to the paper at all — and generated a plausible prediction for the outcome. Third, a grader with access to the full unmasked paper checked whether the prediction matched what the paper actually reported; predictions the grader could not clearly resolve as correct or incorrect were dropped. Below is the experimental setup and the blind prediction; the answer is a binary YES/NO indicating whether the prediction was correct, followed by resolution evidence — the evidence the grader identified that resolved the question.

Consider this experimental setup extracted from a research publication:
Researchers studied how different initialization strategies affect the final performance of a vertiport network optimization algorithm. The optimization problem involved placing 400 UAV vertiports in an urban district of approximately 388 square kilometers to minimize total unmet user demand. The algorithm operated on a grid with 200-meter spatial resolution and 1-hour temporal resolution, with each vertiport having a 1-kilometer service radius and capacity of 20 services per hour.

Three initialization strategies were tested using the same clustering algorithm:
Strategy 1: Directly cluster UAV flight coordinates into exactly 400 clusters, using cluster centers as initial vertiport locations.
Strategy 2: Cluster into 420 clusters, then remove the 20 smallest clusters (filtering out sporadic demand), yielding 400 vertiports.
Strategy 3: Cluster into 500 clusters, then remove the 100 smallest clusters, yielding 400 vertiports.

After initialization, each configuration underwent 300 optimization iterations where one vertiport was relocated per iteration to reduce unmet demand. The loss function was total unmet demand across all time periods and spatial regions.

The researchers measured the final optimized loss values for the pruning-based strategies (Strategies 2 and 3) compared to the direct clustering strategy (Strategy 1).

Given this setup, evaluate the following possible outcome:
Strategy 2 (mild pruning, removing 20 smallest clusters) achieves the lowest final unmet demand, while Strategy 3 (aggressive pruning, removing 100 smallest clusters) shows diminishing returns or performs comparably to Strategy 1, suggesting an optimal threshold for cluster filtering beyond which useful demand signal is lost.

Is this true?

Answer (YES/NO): NO